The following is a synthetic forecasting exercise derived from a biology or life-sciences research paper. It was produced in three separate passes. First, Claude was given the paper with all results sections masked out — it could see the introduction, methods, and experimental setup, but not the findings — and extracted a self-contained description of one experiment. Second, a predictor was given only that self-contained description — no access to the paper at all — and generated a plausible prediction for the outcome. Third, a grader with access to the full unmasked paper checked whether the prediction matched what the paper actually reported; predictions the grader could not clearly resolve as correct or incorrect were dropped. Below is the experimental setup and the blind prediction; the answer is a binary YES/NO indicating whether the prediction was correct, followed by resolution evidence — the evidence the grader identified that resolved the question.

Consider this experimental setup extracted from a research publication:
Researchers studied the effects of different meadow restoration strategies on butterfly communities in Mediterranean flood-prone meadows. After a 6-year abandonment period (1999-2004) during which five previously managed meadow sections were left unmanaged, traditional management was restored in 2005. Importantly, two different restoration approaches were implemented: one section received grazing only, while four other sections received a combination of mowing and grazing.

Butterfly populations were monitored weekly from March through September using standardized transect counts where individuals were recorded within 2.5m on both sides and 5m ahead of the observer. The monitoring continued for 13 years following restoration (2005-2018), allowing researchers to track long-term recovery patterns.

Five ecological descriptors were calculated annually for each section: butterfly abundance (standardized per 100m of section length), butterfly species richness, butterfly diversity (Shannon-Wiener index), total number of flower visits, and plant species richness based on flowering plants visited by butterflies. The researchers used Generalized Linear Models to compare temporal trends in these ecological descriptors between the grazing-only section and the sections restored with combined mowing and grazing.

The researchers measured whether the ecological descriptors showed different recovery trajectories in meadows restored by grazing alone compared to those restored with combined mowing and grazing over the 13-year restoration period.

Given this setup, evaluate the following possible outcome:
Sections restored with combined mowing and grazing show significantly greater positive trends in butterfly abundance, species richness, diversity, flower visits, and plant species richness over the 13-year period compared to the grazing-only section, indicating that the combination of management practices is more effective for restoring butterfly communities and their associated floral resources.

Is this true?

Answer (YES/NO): NO